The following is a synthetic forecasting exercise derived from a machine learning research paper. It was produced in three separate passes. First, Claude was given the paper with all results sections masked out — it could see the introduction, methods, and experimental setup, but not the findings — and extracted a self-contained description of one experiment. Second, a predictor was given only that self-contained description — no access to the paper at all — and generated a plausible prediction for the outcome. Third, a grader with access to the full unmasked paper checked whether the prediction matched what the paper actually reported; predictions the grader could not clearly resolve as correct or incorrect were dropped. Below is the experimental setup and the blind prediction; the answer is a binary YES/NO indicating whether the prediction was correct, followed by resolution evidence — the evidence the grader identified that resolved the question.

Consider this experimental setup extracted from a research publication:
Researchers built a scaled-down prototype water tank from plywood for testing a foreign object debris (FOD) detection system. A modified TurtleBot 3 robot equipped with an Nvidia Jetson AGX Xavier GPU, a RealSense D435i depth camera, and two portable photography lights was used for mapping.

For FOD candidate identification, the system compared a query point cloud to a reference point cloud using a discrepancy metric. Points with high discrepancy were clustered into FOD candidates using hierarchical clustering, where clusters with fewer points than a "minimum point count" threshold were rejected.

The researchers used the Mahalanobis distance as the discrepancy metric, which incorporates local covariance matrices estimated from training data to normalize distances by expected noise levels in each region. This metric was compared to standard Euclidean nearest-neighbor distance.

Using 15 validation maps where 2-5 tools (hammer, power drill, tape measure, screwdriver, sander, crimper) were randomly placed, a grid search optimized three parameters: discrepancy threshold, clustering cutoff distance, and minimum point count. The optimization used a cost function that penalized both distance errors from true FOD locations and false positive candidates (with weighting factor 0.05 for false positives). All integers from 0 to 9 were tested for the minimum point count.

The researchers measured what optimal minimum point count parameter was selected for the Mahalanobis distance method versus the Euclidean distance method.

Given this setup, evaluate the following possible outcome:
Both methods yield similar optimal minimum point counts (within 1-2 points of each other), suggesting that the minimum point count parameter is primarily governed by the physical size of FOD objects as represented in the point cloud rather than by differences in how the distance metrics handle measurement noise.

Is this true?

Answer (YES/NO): NO